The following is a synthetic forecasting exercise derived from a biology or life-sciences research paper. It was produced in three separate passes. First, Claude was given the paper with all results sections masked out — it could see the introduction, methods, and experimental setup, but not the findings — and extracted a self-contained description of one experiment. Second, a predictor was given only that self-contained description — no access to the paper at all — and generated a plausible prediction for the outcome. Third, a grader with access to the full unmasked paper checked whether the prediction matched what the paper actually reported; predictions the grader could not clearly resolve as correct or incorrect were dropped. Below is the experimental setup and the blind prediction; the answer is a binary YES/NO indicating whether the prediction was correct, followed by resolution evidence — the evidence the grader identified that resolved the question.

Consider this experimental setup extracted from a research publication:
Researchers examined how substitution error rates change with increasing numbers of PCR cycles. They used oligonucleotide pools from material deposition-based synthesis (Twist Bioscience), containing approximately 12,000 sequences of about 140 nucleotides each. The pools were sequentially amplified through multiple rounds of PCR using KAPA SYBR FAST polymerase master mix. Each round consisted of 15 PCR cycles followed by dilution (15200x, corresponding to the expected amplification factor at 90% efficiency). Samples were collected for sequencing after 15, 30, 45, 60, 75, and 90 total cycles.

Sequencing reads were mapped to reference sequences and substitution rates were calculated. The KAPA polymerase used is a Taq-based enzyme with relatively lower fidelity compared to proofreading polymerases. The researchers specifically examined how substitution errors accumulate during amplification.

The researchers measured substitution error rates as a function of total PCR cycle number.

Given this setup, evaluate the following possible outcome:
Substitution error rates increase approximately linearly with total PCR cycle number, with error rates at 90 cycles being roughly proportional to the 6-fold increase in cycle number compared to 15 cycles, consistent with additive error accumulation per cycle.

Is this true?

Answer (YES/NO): YES